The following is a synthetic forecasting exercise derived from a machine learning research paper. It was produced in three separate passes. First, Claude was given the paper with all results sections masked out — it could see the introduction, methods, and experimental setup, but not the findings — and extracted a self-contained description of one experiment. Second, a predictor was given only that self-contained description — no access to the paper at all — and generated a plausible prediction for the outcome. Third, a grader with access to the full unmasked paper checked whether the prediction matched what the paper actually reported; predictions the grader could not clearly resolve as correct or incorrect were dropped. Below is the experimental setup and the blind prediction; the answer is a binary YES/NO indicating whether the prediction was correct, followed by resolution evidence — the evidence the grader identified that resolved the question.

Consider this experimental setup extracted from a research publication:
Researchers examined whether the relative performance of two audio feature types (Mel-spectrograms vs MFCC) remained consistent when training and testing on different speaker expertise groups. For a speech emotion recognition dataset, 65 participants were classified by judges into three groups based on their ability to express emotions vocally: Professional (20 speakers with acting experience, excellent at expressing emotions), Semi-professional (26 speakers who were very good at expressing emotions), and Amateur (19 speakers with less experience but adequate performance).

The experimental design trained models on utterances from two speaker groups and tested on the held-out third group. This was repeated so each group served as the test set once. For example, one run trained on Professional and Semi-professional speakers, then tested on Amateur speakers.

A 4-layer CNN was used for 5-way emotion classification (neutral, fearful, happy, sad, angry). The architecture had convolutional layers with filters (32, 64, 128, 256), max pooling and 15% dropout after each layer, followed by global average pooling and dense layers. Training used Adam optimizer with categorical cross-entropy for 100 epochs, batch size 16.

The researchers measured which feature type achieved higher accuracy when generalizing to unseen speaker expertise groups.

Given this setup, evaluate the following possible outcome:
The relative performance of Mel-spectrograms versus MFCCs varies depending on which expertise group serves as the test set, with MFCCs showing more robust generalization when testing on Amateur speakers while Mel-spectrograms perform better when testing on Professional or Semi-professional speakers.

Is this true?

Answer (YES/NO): NO